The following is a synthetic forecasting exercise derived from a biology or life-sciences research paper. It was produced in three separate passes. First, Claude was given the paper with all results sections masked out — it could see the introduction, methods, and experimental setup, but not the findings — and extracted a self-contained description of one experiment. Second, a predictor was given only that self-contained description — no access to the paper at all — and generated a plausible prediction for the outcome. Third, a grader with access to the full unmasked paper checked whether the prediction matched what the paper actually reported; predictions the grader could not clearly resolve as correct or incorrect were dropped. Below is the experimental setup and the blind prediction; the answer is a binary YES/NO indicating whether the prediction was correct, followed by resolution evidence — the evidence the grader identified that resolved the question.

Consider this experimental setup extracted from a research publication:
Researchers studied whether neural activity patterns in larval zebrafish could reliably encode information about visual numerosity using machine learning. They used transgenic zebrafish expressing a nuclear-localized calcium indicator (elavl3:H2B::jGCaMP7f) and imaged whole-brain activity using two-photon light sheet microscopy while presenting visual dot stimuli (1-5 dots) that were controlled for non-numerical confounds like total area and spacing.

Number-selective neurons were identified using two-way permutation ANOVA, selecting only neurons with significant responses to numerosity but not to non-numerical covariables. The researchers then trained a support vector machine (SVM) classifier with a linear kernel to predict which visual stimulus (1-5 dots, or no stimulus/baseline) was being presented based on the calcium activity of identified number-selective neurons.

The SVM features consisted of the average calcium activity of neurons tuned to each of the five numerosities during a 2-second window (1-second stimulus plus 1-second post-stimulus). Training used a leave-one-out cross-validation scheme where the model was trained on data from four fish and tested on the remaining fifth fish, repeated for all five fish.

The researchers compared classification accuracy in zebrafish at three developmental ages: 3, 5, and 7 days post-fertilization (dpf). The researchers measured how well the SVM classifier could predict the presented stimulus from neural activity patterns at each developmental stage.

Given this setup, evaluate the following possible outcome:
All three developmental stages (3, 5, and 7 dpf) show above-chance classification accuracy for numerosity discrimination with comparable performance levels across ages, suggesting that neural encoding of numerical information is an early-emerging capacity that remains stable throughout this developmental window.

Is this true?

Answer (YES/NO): NO